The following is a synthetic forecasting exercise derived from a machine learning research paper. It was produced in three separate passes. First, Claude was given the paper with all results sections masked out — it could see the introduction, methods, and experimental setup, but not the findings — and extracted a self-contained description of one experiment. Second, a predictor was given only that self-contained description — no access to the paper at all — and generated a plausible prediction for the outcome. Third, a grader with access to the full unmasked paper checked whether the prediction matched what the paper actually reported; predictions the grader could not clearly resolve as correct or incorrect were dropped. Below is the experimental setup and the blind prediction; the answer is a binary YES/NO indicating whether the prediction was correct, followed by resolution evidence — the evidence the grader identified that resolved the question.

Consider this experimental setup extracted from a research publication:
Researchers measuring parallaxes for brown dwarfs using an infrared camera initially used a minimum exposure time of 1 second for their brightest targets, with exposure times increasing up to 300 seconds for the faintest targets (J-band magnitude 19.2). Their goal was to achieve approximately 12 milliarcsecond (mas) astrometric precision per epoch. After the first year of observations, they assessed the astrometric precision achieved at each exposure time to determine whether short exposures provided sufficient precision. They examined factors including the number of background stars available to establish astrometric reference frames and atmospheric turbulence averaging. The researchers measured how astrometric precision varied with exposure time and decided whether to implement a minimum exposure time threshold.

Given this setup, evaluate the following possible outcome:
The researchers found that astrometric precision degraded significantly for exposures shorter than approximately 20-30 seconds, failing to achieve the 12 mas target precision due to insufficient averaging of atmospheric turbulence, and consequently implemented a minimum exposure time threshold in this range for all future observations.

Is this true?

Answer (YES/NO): NO